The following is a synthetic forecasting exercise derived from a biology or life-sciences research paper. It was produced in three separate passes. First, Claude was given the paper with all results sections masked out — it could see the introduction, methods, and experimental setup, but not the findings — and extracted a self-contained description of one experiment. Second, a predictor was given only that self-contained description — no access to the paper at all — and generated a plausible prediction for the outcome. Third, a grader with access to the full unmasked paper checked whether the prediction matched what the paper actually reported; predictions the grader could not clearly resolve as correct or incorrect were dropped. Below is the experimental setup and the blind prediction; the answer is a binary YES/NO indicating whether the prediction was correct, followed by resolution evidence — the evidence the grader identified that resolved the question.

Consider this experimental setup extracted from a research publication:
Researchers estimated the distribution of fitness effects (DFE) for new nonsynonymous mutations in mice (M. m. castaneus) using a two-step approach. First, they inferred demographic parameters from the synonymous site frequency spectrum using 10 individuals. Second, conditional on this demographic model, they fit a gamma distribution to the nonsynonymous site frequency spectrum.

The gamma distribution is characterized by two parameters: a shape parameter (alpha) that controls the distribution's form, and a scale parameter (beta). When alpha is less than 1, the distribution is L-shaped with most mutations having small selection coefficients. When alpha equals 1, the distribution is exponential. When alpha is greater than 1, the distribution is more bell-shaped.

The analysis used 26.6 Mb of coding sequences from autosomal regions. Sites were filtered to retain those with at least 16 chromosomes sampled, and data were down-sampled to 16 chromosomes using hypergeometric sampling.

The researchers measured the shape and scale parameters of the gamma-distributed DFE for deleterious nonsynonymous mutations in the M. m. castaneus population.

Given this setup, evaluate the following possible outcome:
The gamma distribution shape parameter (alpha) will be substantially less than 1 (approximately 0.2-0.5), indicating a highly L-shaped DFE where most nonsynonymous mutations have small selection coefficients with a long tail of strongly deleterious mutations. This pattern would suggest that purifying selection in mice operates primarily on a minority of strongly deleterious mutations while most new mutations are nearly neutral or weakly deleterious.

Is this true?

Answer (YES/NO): YES